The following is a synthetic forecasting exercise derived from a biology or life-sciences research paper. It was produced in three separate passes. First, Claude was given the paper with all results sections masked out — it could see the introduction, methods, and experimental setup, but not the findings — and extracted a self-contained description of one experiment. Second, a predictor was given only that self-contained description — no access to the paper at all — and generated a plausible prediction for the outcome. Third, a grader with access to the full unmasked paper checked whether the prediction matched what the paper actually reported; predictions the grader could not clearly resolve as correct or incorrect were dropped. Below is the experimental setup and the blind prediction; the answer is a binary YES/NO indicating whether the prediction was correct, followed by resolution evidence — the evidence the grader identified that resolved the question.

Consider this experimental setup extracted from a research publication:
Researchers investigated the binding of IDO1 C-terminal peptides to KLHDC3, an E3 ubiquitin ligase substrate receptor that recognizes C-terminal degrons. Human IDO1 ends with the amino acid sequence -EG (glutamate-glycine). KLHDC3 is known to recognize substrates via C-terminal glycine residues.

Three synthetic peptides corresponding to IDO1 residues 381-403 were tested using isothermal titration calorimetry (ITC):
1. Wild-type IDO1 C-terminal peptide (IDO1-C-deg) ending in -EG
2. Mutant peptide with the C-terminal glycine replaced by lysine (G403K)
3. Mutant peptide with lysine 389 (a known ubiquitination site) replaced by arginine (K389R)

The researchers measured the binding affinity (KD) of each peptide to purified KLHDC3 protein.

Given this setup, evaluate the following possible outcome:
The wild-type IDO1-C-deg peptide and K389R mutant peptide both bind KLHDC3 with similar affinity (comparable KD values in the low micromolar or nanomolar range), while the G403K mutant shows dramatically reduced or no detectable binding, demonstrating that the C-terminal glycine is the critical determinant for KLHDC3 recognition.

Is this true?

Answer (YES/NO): YES